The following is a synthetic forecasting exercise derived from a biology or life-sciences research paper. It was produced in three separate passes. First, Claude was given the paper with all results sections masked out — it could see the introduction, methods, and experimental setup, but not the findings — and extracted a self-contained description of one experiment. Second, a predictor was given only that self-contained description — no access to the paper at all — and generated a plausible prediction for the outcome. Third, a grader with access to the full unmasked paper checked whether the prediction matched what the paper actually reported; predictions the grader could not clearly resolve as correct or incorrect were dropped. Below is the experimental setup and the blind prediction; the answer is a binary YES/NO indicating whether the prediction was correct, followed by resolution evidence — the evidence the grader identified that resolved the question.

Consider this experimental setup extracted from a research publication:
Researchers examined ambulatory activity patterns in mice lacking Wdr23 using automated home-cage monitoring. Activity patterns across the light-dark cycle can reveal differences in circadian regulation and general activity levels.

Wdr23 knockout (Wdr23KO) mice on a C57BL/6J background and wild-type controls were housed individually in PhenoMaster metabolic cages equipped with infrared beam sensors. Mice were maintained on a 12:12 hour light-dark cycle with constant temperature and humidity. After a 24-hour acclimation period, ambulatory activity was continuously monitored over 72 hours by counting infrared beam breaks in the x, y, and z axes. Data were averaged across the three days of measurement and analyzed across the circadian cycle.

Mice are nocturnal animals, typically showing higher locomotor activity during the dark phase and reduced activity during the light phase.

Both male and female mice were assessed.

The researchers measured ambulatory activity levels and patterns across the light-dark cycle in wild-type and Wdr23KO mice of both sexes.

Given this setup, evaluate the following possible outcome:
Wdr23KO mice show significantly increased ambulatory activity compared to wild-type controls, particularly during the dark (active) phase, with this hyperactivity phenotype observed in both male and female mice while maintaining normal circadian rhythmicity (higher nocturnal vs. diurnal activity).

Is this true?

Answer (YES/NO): NO